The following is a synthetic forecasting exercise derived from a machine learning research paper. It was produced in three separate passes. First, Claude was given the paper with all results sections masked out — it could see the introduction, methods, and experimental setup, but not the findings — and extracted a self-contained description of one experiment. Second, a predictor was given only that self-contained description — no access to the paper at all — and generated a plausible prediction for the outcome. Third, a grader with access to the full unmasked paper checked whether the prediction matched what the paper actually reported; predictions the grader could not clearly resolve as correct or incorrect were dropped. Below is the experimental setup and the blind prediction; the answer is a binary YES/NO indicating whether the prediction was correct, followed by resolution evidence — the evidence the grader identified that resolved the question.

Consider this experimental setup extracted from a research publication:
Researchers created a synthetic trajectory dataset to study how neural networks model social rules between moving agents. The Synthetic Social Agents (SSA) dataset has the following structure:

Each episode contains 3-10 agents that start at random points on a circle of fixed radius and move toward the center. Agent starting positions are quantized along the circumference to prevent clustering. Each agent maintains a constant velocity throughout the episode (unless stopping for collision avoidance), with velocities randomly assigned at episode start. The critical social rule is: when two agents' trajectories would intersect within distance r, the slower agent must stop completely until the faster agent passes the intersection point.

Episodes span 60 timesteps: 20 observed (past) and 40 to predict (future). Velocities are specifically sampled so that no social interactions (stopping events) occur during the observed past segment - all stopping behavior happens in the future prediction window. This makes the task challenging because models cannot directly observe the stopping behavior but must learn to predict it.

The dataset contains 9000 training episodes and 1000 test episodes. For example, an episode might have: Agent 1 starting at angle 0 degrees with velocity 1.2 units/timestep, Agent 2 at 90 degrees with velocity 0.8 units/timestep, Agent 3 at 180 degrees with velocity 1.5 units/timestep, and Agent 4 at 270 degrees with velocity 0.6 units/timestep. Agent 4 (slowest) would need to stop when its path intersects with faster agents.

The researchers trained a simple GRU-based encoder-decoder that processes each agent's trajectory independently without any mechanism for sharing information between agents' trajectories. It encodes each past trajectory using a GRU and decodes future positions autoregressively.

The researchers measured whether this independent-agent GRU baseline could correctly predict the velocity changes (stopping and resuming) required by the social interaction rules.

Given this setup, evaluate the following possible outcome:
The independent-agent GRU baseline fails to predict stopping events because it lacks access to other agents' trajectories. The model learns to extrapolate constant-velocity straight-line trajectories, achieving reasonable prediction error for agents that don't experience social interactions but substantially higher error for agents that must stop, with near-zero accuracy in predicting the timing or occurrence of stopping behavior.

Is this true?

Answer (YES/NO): NO